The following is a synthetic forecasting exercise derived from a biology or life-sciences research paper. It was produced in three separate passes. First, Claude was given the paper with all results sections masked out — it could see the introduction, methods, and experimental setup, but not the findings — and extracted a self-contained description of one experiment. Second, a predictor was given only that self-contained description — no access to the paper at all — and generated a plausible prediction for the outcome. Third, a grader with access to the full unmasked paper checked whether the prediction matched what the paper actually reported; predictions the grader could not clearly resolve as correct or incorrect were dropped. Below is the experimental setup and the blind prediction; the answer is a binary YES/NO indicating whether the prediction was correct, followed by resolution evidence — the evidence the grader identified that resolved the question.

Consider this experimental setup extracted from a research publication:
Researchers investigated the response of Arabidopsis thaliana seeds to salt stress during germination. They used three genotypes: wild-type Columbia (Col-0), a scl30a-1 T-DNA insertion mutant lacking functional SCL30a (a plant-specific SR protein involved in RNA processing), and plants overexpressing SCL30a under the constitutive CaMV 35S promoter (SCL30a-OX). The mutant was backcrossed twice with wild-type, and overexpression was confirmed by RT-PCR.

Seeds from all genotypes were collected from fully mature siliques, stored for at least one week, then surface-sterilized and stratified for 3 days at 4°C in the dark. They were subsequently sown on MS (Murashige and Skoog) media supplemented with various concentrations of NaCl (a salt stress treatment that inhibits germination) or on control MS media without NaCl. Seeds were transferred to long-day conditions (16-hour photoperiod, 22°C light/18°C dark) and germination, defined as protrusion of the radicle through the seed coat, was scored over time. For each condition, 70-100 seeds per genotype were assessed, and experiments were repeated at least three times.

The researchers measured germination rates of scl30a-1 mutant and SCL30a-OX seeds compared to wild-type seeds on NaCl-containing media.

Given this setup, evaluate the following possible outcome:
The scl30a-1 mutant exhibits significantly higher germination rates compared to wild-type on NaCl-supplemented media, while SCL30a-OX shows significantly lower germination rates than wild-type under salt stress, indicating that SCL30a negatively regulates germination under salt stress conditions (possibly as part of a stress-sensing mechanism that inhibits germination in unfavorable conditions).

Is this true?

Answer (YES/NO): NO